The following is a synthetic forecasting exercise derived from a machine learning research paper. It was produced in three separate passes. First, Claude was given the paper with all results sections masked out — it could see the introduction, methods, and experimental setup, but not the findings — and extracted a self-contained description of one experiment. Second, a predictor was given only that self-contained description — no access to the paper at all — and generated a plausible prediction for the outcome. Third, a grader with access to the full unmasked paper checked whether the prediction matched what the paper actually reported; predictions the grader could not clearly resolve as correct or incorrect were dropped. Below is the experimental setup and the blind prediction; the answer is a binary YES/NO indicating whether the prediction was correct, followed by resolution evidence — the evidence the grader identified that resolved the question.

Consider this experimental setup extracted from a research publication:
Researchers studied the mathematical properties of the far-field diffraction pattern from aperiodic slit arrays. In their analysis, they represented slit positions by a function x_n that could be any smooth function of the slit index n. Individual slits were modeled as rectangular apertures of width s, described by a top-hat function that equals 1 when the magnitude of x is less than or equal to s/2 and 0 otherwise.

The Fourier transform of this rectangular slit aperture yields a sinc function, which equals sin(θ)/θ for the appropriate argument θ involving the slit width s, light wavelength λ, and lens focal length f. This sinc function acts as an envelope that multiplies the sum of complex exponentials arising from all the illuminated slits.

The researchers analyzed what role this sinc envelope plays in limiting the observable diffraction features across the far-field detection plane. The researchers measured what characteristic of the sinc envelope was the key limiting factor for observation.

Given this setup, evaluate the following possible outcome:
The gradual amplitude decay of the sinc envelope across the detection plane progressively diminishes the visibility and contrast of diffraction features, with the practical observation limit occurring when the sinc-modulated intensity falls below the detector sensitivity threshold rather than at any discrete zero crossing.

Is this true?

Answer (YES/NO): NO